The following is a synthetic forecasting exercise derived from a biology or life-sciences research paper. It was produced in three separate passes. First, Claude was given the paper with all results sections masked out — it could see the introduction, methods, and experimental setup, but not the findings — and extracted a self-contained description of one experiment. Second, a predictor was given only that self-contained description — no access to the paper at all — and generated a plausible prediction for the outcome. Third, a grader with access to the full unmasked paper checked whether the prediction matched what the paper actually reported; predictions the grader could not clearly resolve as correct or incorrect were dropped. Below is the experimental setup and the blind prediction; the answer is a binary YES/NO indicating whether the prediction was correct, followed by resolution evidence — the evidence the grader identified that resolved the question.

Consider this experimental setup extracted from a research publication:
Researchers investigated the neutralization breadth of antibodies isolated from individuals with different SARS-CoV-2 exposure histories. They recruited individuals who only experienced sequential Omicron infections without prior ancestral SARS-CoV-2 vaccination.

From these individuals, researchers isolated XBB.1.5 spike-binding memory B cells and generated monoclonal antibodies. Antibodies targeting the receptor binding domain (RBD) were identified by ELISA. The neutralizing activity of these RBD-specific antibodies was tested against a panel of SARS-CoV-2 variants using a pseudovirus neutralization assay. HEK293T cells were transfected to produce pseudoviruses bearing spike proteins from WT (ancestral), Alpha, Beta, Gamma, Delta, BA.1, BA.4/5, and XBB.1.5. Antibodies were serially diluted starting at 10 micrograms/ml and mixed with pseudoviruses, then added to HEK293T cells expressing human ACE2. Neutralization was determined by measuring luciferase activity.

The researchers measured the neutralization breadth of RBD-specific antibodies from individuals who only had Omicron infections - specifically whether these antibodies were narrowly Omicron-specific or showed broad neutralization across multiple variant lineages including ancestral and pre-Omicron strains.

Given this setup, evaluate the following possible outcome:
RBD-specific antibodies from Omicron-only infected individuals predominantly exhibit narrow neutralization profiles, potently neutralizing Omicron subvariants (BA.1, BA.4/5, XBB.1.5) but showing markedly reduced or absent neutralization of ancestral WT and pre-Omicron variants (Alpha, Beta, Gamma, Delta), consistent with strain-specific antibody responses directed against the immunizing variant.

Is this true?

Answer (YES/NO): YES